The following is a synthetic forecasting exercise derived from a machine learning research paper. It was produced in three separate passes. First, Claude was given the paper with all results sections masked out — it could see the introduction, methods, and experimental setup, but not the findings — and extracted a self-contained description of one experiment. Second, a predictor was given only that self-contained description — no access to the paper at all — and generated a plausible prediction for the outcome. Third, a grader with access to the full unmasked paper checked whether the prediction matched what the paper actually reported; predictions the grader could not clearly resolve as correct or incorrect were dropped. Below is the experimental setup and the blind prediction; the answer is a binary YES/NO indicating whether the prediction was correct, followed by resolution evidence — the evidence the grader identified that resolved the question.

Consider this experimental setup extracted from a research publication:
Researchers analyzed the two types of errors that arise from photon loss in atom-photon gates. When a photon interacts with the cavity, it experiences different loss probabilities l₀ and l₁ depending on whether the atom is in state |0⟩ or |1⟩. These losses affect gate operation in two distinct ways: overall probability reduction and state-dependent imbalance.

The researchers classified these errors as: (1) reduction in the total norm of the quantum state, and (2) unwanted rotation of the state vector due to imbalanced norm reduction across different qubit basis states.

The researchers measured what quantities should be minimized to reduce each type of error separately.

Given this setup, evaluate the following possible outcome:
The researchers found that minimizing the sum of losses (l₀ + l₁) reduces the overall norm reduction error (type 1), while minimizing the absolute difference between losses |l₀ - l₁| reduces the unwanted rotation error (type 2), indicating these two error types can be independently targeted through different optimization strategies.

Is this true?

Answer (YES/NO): YES